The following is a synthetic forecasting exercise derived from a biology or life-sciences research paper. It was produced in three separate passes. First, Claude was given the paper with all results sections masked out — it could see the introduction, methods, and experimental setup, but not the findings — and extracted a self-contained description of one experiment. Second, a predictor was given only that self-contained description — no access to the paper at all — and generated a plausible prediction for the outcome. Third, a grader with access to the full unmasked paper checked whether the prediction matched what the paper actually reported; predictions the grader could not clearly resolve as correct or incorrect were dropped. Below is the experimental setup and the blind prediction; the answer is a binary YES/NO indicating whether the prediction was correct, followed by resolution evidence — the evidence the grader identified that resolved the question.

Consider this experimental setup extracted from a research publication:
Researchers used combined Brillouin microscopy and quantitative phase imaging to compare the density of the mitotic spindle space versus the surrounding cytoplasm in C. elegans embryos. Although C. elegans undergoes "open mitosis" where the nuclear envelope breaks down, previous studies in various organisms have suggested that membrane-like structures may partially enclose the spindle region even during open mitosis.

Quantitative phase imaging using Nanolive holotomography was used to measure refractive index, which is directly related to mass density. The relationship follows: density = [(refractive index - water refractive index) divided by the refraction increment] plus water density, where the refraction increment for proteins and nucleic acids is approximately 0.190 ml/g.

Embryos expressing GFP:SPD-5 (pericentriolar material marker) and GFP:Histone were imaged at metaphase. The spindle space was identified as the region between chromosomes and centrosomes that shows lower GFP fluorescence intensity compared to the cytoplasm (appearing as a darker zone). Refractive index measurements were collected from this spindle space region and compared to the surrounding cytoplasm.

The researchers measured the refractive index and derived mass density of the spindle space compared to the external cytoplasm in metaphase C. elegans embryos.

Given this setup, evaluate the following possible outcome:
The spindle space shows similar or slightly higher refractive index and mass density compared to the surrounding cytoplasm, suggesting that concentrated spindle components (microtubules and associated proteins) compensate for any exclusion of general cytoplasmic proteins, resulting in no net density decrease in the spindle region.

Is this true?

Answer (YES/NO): NO